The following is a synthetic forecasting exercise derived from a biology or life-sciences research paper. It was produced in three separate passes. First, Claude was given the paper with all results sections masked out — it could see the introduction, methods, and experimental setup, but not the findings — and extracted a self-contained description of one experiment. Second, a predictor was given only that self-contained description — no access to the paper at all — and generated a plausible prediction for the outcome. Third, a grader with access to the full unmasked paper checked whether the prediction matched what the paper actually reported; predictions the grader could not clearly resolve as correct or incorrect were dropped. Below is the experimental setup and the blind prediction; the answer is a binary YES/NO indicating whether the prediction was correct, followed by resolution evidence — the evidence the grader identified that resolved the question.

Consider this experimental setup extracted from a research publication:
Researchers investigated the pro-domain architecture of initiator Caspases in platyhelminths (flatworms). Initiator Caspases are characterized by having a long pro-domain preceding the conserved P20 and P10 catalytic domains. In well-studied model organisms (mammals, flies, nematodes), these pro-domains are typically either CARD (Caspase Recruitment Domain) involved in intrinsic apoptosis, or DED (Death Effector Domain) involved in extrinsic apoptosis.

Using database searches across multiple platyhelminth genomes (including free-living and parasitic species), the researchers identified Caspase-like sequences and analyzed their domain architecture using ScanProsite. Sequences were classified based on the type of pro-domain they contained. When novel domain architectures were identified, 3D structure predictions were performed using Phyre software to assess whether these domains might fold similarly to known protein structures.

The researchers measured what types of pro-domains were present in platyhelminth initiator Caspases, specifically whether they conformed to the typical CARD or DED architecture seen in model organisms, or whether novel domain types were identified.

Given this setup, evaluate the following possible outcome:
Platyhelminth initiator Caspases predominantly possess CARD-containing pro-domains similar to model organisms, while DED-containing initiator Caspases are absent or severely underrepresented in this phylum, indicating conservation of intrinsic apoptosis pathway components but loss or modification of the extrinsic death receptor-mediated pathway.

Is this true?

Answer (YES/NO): NO